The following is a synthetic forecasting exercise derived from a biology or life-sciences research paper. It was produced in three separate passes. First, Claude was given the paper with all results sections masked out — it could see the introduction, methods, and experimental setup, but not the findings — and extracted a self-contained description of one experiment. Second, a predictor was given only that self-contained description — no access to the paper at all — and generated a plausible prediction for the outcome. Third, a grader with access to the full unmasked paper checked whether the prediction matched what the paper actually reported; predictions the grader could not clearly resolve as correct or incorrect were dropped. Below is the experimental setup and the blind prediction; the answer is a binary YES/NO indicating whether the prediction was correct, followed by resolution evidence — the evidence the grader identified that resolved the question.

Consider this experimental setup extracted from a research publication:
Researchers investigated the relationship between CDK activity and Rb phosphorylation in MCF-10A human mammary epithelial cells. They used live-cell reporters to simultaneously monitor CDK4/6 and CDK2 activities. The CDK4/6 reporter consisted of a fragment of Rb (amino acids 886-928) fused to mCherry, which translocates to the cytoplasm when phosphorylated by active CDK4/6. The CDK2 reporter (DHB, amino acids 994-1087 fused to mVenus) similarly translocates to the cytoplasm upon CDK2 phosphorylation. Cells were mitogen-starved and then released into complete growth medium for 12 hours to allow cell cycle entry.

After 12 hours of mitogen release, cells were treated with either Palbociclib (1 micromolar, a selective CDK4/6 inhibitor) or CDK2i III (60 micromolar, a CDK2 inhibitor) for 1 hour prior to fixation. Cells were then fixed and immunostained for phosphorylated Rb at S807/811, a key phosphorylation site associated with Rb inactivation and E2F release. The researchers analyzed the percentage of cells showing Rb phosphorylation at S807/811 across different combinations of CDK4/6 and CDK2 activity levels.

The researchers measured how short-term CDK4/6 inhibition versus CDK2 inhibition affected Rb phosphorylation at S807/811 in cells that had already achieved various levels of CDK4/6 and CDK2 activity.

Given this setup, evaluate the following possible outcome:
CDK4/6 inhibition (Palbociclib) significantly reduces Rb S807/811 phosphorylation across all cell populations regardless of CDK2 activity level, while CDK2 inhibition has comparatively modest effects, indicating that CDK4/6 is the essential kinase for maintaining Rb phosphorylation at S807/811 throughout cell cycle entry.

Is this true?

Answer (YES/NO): NO